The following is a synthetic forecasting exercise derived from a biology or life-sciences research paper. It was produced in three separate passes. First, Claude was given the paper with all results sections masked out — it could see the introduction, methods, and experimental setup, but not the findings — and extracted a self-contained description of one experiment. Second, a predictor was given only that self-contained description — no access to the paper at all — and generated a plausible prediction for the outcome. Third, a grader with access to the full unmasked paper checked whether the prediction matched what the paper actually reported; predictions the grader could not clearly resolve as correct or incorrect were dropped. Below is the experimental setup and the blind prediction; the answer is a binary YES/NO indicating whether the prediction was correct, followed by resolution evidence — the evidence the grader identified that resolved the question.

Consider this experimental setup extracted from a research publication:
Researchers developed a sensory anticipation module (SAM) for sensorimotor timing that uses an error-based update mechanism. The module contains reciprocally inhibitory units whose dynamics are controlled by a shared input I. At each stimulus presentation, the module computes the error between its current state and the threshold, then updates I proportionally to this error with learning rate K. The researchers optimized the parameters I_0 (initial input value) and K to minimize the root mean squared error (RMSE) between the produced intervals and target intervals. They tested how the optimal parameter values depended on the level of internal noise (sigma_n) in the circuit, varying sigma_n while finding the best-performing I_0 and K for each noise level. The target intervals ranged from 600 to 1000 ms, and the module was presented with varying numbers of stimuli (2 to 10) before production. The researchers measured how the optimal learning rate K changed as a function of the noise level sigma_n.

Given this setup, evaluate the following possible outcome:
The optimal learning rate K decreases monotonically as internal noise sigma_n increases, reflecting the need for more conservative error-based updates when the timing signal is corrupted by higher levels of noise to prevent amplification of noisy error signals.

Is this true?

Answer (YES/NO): YES